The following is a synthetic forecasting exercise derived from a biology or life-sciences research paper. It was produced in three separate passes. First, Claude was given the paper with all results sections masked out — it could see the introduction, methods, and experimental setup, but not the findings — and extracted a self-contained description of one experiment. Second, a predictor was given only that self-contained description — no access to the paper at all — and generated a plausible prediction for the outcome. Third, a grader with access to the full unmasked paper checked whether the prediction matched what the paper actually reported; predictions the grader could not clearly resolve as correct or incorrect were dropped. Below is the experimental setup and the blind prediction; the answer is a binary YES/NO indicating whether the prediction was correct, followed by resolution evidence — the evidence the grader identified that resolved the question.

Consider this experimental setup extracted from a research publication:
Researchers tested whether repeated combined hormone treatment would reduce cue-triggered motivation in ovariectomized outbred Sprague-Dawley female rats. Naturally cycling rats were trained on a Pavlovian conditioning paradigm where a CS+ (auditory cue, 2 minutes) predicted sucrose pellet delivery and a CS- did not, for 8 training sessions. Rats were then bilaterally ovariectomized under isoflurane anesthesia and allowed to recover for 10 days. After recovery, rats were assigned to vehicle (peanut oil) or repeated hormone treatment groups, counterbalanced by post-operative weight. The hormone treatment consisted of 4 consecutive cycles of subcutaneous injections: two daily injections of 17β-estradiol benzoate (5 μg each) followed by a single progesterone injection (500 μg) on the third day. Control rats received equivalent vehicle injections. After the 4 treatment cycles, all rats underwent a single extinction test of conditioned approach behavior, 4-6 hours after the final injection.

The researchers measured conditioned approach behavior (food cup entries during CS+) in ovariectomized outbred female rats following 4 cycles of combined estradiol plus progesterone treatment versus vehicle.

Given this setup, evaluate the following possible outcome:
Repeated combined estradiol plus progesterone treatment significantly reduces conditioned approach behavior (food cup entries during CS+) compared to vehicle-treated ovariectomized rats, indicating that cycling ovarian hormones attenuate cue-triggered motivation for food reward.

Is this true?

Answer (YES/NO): YES